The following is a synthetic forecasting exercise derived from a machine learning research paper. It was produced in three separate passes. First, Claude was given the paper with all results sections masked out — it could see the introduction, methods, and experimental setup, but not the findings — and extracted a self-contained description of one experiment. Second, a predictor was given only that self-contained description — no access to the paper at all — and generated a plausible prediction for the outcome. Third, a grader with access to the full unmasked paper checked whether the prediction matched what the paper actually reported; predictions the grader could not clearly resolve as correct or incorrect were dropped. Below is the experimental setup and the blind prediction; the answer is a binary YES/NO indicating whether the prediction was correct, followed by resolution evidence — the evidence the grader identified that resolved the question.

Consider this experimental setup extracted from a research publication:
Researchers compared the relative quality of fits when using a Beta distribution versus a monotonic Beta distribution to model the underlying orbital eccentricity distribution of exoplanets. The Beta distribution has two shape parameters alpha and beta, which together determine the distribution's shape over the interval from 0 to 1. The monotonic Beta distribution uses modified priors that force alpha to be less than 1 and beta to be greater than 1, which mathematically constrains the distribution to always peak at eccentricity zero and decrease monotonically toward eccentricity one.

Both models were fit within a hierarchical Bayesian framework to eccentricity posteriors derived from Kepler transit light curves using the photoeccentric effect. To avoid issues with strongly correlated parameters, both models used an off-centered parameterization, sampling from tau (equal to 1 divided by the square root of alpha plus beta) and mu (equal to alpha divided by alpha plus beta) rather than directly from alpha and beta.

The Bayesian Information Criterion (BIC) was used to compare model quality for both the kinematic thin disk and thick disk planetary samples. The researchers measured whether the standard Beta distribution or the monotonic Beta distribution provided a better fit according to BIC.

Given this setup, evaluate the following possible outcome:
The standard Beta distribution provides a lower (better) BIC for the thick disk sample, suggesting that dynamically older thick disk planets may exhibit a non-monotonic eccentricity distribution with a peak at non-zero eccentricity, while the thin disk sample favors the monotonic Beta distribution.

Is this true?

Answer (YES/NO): NO